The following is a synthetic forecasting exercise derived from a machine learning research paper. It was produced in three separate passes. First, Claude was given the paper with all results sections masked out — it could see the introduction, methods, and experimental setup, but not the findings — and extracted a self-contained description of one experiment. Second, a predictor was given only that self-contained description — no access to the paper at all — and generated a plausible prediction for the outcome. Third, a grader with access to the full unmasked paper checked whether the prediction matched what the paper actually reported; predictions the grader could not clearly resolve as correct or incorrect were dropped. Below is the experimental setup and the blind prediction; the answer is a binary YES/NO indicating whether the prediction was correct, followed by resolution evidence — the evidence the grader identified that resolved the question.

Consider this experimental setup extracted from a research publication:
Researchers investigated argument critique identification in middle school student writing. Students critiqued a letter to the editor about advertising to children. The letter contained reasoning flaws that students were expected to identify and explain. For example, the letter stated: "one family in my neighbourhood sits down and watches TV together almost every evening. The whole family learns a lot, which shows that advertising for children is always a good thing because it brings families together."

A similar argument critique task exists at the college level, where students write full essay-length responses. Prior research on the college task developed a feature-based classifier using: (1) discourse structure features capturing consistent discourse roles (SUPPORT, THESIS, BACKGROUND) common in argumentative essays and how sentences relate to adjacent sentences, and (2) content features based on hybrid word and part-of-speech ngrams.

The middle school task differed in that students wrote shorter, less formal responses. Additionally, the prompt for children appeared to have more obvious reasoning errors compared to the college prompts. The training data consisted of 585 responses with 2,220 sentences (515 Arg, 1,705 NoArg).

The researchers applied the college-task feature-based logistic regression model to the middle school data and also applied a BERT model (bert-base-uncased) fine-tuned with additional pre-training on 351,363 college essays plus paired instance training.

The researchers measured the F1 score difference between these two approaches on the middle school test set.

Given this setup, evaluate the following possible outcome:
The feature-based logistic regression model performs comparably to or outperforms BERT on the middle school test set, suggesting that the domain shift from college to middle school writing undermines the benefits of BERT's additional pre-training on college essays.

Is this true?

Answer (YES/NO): NO